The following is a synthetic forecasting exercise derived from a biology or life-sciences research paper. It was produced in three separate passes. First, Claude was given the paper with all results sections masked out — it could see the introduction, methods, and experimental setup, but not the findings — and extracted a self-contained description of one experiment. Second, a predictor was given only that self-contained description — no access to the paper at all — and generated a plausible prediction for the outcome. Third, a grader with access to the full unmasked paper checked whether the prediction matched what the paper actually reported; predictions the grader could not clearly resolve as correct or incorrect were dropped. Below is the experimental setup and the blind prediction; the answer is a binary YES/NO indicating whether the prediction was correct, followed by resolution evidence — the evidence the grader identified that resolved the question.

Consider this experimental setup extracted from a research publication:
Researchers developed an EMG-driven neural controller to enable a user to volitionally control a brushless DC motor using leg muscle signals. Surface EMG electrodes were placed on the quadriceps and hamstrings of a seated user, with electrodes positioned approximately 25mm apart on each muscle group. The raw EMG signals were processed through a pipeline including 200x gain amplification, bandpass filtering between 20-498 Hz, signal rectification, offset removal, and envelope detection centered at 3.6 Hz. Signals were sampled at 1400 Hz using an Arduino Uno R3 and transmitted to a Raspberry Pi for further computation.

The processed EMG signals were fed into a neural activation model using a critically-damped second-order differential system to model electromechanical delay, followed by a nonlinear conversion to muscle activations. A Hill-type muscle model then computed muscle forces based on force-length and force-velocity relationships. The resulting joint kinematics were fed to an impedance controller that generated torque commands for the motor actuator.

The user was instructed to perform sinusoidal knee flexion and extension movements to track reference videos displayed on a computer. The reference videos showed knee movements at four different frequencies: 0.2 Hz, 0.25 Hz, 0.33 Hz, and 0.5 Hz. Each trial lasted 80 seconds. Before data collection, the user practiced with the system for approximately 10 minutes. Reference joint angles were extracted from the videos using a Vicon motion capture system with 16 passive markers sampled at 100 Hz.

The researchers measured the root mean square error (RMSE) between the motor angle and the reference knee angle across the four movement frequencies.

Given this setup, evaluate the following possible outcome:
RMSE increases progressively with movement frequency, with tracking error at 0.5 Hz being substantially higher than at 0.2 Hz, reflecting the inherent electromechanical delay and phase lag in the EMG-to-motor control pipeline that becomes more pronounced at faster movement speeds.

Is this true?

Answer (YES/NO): NO